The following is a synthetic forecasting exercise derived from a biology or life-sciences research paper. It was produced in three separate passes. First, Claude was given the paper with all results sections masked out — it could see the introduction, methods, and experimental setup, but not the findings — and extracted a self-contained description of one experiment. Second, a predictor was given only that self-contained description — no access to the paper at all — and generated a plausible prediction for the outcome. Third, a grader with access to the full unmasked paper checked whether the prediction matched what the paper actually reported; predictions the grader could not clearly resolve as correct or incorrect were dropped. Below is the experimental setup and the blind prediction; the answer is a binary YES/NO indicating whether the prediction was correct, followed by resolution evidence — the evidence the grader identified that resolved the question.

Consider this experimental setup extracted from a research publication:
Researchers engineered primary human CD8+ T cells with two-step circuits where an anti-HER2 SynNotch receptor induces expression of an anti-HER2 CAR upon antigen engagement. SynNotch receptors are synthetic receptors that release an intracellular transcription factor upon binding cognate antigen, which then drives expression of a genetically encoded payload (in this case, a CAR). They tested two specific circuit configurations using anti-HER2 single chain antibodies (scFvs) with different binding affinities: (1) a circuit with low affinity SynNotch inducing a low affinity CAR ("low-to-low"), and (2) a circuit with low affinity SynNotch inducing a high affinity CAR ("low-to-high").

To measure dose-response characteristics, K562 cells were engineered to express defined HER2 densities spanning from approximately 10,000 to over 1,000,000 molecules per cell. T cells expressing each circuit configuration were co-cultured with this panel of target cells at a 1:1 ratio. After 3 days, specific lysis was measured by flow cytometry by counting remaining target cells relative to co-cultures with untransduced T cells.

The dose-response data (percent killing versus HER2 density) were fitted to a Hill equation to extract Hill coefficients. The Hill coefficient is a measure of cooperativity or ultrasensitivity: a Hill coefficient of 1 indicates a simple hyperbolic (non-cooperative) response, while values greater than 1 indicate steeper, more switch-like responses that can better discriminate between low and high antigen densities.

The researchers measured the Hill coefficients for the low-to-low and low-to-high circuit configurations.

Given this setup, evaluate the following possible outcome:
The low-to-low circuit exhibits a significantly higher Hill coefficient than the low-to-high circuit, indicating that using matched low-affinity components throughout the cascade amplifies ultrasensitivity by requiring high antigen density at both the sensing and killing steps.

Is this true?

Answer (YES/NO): NO